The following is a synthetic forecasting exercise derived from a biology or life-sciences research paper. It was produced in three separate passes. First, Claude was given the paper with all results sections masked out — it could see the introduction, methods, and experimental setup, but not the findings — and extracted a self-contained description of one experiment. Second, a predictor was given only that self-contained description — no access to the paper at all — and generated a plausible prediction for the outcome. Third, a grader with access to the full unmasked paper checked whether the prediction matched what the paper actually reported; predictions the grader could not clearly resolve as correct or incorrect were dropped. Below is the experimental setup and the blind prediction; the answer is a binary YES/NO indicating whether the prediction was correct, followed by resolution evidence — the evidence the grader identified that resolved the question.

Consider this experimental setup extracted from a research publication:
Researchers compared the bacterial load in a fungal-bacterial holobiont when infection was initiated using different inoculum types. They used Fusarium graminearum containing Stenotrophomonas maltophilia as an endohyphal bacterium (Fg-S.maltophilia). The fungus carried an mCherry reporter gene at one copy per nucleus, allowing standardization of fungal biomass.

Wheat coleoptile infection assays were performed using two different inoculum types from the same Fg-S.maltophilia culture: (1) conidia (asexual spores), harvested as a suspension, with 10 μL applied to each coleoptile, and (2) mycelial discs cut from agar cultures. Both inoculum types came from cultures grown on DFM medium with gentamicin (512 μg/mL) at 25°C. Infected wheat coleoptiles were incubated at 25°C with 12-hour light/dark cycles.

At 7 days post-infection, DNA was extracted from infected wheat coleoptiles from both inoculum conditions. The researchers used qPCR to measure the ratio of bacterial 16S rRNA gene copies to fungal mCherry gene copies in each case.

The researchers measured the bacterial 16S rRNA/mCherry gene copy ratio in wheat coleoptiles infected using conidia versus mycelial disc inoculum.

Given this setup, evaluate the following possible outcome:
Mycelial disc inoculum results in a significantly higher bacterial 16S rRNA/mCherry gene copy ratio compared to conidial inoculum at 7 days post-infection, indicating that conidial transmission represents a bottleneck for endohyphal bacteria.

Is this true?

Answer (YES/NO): NO